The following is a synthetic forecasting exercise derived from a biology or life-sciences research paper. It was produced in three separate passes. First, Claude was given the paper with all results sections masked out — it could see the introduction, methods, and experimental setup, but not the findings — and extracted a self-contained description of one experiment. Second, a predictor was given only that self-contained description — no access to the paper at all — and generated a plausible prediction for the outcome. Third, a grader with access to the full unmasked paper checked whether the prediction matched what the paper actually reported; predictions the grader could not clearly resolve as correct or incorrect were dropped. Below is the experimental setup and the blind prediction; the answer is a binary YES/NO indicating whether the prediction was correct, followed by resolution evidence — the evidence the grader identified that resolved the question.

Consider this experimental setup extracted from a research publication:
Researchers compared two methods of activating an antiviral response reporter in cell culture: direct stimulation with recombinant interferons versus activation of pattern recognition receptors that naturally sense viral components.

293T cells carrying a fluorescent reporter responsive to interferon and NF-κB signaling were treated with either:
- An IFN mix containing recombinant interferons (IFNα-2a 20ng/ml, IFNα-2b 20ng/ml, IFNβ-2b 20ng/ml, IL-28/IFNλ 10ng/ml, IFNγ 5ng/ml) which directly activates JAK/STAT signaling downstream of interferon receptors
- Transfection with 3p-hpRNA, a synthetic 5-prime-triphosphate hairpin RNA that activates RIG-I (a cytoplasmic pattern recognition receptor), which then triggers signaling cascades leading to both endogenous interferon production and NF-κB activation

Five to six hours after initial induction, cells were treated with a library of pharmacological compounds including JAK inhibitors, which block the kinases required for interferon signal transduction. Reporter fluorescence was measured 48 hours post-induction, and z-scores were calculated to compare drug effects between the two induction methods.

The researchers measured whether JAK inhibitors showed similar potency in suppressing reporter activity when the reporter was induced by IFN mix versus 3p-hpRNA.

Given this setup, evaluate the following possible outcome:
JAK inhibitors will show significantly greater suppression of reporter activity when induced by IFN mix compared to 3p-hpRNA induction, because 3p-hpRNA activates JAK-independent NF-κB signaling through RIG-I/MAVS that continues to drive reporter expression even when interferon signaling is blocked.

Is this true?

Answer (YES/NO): NO